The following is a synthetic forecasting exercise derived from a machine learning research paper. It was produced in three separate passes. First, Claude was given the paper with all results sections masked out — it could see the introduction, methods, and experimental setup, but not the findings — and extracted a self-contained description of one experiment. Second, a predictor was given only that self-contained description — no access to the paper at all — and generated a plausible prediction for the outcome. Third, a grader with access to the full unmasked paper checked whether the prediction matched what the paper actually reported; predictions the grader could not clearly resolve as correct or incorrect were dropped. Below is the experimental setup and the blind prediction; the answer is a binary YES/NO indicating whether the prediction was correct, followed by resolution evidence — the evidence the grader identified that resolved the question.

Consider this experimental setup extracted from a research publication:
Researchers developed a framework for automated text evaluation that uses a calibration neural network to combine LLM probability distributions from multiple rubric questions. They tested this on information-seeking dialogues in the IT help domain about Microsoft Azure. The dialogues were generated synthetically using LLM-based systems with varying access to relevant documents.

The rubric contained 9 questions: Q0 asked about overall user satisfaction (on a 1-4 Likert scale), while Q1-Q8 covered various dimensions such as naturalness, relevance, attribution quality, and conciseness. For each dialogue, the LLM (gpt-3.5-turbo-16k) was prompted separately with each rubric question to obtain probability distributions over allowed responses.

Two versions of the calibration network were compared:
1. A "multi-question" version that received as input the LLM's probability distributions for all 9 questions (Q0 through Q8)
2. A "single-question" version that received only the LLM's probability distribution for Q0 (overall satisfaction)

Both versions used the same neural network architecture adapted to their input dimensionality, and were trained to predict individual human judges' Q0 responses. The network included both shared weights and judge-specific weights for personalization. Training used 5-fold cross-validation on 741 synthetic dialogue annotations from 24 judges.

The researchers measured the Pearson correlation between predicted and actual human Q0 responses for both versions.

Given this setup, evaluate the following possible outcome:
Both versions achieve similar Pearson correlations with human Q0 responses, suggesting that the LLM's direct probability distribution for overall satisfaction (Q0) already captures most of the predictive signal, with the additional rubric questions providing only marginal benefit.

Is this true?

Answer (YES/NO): NO